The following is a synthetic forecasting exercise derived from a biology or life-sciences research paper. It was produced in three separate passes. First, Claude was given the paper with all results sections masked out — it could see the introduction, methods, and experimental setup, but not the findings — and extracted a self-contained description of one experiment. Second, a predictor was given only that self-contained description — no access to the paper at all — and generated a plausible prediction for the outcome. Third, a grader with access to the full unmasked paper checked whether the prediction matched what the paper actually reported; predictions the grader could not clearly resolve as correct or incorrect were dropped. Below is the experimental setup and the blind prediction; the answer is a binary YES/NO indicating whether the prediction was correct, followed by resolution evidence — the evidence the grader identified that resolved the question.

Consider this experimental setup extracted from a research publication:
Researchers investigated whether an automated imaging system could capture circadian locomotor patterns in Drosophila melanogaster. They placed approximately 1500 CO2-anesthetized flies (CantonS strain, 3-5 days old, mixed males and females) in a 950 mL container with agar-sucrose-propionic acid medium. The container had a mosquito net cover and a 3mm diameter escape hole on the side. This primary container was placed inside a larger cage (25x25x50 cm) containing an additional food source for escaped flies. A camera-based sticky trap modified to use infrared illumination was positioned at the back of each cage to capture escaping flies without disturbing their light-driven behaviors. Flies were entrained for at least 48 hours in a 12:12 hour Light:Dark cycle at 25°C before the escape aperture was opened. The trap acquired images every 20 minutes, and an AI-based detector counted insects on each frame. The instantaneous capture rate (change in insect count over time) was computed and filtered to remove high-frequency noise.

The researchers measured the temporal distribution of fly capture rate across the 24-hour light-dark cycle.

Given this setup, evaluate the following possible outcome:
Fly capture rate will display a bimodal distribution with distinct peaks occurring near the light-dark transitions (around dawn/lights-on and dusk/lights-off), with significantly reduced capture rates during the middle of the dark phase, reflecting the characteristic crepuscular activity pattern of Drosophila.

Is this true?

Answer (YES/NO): YES